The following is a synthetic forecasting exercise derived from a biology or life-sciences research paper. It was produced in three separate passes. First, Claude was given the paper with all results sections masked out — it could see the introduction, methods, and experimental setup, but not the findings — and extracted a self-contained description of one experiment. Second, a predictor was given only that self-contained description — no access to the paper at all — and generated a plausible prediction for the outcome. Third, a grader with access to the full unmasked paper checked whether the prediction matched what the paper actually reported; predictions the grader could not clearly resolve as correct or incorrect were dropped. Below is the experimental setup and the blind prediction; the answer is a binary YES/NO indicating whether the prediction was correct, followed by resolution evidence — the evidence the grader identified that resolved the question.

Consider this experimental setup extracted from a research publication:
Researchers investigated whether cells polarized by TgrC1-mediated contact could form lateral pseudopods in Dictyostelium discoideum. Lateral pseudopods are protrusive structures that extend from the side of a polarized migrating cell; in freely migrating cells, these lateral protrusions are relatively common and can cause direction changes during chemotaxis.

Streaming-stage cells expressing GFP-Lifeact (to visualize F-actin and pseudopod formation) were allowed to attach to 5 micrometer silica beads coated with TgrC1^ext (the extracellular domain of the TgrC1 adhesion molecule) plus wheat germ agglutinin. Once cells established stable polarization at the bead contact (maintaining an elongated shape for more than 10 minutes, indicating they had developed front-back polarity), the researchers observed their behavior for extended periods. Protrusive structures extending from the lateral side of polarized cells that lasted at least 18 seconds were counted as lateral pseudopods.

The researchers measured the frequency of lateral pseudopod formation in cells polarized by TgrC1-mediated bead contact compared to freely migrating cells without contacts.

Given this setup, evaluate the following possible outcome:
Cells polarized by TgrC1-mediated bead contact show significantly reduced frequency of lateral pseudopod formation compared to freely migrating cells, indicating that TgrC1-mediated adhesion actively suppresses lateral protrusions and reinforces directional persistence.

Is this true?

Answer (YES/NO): NO